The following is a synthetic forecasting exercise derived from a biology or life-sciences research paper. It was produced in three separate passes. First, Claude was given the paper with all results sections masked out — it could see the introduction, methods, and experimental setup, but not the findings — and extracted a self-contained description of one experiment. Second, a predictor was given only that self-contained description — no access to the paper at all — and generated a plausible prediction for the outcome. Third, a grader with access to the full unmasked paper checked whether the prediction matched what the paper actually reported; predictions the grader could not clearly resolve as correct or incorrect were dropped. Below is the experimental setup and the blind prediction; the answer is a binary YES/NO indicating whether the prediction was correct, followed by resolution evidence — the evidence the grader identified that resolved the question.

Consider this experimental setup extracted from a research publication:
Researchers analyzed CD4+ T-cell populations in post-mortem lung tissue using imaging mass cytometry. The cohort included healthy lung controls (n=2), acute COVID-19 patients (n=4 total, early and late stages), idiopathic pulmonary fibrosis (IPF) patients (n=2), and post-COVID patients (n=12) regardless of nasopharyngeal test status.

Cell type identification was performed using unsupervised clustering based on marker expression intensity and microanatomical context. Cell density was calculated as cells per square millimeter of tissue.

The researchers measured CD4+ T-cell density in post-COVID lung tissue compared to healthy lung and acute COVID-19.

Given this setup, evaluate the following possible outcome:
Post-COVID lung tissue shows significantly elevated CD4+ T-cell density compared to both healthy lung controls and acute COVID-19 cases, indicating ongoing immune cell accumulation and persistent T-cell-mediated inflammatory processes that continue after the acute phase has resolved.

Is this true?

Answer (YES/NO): YES